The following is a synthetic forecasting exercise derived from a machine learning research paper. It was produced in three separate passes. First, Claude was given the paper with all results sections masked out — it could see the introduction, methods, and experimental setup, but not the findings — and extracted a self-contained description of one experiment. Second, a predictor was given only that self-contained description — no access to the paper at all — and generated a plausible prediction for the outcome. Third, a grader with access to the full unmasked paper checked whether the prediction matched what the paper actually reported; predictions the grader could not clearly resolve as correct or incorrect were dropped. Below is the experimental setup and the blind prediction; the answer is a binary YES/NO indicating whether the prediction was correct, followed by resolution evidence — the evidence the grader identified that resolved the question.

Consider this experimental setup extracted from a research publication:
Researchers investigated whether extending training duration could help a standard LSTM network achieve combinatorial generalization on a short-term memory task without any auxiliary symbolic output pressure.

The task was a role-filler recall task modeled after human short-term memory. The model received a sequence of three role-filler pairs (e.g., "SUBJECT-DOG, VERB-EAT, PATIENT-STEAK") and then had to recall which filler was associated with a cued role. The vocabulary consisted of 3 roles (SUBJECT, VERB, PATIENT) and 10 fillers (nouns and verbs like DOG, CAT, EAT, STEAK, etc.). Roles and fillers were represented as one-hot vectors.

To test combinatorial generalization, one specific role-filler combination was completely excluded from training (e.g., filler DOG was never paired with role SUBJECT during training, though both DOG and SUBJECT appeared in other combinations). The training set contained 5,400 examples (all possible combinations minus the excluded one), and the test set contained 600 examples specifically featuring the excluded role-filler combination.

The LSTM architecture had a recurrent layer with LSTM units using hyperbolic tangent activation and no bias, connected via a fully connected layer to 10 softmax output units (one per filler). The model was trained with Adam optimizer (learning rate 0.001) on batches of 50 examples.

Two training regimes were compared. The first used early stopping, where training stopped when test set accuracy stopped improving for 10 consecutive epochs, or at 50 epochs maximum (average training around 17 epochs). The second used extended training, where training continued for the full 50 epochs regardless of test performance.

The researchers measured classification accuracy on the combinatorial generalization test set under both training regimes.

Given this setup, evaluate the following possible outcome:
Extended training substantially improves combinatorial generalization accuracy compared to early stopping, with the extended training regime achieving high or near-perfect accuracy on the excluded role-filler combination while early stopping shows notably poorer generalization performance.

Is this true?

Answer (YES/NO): NO